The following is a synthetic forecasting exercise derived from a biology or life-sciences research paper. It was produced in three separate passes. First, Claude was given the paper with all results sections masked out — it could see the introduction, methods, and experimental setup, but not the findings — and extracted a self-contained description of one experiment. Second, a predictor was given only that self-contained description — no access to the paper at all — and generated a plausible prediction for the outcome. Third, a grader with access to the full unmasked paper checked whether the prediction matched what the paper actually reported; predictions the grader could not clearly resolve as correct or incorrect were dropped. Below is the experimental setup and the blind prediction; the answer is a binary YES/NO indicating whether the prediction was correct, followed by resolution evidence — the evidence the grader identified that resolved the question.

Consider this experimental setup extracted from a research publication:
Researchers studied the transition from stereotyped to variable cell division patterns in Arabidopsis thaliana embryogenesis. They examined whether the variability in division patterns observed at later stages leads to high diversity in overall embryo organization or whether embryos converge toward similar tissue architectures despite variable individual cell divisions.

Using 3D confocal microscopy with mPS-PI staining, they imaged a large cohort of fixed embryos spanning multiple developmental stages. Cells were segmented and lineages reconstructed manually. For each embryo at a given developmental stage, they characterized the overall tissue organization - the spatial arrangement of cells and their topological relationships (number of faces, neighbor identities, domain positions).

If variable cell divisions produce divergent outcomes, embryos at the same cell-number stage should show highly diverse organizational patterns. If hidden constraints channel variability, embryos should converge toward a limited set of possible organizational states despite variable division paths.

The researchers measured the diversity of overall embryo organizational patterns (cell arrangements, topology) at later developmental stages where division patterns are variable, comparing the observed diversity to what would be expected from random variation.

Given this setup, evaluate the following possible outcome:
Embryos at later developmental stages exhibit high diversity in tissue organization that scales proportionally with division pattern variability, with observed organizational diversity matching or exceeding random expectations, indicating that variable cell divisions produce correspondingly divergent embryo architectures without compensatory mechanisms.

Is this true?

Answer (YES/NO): NO